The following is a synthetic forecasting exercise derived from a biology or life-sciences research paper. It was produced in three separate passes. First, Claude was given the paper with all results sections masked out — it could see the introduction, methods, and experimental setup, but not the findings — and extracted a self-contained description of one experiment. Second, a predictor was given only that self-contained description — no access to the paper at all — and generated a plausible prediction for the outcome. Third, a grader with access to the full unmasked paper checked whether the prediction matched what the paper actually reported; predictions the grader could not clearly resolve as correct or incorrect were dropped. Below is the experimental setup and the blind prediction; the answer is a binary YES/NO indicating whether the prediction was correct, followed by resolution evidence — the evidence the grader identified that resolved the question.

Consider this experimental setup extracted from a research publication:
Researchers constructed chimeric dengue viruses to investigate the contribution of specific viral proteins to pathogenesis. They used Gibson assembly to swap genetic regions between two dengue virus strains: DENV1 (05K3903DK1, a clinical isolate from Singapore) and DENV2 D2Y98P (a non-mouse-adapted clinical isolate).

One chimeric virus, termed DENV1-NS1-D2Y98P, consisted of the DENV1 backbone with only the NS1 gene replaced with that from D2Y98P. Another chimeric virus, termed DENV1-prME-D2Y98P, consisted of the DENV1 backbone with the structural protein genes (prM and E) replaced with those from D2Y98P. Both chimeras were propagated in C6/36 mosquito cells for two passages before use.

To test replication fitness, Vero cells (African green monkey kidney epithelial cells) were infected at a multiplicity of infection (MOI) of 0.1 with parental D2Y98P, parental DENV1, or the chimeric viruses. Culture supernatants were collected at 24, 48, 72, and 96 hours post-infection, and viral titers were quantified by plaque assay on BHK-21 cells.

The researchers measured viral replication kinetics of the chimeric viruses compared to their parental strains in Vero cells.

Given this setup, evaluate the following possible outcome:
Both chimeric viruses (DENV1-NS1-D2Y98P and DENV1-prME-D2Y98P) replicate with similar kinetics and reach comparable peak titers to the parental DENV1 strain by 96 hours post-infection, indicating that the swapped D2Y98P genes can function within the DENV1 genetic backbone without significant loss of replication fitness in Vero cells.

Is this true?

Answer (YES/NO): NO